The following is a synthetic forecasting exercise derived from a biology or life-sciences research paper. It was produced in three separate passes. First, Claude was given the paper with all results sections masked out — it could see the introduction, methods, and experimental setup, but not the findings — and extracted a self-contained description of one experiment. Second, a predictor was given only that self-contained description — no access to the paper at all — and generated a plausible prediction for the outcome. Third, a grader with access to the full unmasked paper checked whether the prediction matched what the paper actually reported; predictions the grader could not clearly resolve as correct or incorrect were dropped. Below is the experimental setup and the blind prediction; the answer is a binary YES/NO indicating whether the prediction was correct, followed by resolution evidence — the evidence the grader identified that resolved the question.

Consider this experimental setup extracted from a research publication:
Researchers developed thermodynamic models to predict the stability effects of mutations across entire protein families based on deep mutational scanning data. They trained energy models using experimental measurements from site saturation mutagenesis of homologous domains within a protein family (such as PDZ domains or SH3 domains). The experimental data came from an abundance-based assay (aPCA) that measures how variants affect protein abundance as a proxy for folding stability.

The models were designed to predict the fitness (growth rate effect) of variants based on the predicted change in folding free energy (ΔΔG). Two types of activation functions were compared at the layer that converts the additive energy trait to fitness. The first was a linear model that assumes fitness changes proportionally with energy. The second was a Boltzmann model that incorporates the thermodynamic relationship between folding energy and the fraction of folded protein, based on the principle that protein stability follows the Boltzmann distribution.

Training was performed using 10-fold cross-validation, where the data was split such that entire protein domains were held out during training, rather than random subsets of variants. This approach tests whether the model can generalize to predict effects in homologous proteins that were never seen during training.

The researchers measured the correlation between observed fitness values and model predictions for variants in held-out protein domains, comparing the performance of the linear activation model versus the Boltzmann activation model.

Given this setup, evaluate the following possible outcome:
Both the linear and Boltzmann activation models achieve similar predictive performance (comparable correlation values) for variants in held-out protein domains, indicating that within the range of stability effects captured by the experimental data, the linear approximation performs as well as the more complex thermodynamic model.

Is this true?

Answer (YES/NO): YES